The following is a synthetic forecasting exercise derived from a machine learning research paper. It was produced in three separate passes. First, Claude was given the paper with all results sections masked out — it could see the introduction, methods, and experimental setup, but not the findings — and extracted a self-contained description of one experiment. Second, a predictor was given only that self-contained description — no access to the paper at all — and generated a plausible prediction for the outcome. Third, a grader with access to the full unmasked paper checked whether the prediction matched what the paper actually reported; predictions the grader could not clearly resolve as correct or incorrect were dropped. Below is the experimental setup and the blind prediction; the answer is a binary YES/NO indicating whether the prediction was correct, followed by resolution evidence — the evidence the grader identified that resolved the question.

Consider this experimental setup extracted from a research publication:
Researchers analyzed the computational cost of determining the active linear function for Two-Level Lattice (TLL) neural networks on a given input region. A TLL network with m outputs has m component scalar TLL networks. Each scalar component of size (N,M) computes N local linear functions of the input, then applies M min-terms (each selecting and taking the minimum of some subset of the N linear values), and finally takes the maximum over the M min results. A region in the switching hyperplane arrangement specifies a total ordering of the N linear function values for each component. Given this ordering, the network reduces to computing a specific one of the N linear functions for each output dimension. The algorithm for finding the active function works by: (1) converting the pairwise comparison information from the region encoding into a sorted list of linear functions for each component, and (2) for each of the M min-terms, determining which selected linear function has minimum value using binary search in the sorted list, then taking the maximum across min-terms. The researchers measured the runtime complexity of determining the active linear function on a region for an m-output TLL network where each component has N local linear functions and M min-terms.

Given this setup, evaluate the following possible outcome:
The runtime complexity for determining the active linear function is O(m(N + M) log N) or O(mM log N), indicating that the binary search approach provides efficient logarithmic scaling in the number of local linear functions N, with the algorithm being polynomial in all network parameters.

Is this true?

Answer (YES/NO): NO